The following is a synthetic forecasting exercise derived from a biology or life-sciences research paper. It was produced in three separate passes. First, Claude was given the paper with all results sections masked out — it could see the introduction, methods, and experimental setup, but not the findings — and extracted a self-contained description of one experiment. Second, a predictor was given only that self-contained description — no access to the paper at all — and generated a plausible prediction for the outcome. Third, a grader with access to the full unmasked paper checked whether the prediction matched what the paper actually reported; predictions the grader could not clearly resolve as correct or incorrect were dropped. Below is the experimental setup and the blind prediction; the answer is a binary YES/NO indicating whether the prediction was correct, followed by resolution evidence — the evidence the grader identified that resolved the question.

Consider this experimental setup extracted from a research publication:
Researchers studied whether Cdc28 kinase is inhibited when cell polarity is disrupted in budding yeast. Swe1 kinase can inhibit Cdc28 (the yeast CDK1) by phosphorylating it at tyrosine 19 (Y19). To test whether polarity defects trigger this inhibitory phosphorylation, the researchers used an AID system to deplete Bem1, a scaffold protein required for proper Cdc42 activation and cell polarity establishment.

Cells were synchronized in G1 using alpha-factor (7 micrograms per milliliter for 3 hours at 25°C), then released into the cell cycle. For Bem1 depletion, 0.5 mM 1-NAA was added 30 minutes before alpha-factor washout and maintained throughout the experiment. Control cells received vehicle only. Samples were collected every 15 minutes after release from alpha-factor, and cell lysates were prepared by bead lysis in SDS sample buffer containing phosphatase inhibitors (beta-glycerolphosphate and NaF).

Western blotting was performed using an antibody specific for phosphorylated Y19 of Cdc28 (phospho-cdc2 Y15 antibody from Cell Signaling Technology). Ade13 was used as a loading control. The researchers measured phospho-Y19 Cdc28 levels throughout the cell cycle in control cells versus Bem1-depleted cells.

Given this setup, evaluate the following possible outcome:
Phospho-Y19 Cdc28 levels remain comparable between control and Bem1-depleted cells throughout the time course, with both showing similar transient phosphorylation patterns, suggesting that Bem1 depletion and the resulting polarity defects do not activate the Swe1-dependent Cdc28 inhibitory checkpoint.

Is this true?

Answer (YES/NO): NO